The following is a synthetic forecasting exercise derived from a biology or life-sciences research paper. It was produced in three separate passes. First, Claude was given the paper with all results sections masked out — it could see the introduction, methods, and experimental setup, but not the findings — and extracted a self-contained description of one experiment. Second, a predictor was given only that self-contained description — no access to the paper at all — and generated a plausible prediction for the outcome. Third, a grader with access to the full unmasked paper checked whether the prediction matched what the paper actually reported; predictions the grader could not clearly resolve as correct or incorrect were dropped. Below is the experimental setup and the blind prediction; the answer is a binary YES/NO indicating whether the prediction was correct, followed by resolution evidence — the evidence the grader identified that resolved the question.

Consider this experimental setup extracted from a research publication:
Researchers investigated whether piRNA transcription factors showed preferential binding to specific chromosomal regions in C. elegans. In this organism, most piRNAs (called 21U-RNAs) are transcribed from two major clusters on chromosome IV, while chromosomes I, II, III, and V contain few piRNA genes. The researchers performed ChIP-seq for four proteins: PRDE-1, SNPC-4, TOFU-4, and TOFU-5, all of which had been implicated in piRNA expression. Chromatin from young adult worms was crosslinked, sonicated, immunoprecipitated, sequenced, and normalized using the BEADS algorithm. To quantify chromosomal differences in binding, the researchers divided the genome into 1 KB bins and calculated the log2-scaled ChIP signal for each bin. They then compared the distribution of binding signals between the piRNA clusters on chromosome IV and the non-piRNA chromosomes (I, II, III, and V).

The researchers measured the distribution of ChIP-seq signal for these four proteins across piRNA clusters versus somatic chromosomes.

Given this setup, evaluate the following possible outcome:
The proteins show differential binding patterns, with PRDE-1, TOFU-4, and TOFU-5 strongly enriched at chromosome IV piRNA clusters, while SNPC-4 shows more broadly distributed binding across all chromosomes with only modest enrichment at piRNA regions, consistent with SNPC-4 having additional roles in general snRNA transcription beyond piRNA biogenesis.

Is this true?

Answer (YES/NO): NO